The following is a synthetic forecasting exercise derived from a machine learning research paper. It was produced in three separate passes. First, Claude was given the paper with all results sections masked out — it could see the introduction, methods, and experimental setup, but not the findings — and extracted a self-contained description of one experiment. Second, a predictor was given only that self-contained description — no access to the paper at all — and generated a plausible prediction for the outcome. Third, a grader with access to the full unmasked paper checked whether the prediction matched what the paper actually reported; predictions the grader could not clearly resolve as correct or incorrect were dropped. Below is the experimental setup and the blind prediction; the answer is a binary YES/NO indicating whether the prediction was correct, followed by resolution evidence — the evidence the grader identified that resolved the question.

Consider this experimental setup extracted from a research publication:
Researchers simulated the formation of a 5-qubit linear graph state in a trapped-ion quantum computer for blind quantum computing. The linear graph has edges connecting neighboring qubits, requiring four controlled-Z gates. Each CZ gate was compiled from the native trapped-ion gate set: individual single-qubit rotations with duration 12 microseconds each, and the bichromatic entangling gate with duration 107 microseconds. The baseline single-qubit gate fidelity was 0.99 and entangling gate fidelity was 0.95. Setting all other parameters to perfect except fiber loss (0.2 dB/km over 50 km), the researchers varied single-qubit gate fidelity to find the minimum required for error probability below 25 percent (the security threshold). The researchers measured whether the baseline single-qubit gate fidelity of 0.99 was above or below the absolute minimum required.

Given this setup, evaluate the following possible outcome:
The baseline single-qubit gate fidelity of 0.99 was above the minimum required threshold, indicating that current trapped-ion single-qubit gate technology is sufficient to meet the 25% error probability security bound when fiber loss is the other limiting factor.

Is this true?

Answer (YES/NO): YES